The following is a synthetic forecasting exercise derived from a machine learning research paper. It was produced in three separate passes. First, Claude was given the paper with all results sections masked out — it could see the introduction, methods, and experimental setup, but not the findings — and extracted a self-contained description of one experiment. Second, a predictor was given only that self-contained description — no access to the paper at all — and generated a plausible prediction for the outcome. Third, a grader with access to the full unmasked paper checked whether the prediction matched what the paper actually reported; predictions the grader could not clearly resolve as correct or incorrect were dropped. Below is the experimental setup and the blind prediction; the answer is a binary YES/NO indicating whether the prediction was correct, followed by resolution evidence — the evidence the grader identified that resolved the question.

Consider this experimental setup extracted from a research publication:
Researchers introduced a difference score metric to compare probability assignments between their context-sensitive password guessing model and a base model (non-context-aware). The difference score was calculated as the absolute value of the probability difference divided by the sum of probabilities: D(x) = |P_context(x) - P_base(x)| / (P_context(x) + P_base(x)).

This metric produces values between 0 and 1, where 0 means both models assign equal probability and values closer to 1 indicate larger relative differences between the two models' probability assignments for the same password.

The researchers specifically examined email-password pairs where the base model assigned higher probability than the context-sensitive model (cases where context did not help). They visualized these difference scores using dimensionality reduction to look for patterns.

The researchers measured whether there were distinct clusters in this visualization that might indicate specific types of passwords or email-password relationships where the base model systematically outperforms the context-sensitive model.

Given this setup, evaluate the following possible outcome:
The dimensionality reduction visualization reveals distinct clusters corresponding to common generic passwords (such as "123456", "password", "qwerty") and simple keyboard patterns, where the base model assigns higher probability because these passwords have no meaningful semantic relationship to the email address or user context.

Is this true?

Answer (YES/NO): NO